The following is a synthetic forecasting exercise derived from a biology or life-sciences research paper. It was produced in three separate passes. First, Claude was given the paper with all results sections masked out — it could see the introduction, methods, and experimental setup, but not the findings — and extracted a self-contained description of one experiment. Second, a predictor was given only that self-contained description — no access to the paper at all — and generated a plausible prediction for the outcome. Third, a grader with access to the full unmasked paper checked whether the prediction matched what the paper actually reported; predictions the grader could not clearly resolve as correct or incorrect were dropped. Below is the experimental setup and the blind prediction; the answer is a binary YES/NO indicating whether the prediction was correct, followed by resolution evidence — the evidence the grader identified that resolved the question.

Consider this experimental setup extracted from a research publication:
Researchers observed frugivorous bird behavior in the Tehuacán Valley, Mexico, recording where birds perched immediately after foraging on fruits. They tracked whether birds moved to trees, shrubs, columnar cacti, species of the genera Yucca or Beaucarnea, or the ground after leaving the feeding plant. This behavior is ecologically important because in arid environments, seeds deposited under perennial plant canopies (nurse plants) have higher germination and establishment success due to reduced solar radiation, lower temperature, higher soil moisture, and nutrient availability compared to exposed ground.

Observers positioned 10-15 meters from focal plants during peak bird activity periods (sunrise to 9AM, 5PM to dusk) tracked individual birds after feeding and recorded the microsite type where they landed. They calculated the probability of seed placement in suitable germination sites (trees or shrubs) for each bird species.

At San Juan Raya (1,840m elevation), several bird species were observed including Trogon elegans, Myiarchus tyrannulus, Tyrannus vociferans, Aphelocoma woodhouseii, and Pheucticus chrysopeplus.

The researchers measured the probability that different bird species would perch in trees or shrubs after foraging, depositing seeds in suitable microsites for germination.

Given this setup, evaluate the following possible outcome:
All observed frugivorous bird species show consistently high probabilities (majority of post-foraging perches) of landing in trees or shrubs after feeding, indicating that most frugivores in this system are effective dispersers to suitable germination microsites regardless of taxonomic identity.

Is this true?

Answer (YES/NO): NO